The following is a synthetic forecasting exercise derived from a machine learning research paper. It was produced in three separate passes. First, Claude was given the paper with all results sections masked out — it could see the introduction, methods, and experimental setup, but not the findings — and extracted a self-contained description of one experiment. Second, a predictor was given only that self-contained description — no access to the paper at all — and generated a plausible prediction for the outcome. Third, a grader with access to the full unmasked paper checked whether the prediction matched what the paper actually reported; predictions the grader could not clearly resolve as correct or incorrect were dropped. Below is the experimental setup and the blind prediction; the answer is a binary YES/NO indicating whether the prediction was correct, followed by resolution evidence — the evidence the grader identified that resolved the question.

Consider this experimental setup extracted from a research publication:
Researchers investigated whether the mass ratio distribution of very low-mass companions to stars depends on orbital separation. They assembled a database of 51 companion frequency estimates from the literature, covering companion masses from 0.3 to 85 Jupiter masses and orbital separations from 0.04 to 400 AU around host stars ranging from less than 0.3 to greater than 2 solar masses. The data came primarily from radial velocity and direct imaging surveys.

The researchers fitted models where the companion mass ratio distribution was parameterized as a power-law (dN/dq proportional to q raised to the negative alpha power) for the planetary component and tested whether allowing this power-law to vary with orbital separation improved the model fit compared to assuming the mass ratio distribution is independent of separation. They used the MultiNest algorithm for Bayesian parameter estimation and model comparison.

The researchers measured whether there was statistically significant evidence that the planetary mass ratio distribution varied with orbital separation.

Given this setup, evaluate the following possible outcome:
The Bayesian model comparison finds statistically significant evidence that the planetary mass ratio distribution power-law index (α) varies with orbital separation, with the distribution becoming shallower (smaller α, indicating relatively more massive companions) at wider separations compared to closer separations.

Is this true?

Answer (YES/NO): NO